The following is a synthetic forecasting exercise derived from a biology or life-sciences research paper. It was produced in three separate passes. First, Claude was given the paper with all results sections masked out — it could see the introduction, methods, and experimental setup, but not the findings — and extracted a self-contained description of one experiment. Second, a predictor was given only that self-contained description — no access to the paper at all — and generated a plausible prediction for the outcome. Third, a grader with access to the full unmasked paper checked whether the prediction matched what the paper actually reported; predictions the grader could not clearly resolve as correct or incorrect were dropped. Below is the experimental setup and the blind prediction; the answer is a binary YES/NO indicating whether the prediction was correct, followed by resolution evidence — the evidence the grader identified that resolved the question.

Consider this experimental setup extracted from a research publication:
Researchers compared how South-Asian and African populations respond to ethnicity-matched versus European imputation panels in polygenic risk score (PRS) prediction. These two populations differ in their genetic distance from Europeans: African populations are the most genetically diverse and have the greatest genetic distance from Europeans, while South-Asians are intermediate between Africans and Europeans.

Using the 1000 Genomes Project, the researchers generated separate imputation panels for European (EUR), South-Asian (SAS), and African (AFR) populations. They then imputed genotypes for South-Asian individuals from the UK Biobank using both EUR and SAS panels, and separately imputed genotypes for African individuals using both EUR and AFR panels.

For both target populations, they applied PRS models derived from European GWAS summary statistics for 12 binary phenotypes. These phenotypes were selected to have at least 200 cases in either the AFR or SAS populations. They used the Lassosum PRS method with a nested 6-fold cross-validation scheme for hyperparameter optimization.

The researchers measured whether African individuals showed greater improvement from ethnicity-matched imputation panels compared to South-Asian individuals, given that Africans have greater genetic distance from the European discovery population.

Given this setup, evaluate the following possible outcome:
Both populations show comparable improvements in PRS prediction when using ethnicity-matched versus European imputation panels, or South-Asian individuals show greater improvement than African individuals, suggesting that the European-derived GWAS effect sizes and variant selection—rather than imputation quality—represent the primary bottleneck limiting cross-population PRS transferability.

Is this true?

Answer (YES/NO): YES